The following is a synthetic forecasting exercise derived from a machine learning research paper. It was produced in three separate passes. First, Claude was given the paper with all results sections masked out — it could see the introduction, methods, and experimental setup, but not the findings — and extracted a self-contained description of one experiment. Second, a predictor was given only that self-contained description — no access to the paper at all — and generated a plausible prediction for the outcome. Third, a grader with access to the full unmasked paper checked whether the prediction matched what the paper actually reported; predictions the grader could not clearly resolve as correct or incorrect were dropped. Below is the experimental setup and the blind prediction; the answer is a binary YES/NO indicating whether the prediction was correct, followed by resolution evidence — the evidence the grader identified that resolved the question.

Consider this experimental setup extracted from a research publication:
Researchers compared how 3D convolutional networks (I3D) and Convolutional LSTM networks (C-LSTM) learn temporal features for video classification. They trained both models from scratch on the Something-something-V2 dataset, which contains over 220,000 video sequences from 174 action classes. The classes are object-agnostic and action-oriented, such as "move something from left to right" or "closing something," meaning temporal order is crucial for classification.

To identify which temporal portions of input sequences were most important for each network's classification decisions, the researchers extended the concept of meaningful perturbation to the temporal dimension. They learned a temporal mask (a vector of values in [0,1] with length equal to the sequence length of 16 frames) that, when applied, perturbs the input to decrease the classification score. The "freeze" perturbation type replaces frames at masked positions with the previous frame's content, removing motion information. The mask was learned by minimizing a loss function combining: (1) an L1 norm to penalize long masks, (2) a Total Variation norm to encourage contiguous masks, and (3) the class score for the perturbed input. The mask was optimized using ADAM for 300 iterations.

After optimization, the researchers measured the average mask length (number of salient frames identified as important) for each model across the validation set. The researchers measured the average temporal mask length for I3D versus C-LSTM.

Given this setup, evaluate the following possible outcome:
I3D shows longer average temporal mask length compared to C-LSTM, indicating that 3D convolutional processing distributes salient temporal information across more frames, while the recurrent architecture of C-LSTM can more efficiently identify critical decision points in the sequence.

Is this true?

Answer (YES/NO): NO